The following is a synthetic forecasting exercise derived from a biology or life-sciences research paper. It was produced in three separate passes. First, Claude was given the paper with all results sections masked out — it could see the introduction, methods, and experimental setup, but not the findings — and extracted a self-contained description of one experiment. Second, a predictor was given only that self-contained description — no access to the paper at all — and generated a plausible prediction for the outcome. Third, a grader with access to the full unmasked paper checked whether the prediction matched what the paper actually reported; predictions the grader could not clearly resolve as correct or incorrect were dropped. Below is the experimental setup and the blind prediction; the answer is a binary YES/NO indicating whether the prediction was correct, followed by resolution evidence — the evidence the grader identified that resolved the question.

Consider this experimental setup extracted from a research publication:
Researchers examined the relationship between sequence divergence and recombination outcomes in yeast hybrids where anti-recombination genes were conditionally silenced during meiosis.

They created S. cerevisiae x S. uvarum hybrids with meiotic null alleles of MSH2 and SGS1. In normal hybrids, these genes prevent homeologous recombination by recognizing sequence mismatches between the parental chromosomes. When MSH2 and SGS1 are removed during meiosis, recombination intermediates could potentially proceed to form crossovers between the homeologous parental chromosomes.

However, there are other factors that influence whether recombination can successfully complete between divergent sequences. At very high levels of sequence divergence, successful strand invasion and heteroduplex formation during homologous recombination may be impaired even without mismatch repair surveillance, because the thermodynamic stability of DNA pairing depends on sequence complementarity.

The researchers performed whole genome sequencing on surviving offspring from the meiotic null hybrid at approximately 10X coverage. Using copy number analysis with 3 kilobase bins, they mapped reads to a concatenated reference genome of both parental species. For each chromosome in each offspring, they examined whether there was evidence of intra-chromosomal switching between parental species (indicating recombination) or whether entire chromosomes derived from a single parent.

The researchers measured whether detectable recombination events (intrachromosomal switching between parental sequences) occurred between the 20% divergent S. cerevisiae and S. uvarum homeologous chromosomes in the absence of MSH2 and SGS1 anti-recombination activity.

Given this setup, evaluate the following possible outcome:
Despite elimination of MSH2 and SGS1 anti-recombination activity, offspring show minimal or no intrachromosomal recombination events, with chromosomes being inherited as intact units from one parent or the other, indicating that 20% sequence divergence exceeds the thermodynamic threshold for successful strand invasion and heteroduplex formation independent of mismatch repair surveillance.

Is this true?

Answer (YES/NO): YES